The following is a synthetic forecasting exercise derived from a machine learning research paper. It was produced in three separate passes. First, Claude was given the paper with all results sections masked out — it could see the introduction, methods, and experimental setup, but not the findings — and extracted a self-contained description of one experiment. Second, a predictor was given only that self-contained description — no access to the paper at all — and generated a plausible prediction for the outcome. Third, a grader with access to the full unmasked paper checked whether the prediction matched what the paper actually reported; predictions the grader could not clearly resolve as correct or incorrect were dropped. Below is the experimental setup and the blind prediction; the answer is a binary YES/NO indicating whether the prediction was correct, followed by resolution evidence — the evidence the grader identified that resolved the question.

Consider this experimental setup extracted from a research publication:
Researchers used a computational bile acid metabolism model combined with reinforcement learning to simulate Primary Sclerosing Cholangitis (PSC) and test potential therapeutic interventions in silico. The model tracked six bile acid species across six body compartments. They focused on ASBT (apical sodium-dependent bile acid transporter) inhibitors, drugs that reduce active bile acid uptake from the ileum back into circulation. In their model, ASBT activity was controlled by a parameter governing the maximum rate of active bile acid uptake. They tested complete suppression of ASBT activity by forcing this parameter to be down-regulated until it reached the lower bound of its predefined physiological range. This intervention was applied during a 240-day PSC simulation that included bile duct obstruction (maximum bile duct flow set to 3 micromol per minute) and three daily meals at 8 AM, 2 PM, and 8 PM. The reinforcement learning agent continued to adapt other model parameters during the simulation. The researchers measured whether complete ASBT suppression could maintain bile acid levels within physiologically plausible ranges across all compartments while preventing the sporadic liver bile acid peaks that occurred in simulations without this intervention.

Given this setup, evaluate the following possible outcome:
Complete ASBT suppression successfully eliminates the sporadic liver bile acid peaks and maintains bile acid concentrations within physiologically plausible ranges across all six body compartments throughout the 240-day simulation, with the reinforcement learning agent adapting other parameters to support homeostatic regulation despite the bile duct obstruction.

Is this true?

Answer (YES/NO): NO